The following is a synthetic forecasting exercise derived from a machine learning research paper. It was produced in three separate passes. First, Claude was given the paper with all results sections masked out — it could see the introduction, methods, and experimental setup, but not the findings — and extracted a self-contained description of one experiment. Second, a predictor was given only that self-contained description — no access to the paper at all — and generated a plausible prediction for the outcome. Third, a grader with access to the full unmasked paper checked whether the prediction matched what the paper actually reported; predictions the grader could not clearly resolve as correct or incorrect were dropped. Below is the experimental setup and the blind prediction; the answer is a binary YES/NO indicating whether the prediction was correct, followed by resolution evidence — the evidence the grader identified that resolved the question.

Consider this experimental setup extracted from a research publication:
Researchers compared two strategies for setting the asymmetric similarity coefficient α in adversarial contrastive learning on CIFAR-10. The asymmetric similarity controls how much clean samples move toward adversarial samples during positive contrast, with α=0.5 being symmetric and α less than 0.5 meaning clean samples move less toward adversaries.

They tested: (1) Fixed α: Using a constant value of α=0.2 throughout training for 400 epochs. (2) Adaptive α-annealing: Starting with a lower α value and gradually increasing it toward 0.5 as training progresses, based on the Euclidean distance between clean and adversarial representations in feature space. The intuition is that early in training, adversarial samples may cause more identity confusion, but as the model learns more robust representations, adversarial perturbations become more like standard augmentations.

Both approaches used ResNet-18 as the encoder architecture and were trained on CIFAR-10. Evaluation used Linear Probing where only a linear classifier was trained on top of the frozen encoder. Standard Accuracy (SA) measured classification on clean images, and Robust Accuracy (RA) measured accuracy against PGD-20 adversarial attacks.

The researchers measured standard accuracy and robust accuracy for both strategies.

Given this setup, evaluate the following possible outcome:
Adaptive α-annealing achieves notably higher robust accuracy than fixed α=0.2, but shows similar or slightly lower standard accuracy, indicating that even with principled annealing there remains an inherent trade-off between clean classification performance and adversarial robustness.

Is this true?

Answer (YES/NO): NO